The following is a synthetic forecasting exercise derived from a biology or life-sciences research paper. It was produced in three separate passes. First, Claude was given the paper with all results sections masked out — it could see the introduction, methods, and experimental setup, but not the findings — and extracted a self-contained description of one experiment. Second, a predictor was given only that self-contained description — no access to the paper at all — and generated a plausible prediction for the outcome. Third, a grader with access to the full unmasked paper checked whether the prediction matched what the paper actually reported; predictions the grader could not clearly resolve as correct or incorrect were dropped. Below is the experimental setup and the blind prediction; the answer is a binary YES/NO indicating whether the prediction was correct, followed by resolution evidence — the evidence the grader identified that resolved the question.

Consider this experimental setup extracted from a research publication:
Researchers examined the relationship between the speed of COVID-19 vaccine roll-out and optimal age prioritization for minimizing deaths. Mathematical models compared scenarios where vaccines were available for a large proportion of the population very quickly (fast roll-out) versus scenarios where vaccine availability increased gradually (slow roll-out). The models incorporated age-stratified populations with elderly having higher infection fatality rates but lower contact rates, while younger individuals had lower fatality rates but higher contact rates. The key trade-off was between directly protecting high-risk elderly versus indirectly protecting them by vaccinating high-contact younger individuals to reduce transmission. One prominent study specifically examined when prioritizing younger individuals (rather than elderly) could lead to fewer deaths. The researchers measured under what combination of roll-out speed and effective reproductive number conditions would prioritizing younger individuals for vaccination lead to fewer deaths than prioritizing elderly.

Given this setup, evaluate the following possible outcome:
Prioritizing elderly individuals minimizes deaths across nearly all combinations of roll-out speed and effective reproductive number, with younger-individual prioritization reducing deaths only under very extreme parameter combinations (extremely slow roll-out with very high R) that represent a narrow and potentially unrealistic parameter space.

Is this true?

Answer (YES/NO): NO